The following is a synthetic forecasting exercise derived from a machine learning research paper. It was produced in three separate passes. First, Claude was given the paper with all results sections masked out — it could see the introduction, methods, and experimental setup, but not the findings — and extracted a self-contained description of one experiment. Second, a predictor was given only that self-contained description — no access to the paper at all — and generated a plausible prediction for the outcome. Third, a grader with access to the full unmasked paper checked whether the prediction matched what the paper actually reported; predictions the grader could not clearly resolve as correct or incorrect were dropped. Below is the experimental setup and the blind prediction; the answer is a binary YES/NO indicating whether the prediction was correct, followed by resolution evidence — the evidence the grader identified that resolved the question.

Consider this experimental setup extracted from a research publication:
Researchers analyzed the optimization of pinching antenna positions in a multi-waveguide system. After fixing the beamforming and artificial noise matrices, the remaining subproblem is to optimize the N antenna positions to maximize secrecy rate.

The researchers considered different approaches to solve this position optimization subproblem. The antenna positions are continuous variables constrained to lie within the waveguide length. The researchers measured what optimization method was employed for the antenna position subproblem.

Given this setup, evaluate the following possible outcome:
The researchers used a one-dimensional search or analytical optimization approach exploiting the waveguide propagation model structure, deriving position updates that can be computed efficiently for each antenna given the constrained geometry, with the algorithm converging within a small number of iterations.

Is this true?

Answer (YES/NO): NO